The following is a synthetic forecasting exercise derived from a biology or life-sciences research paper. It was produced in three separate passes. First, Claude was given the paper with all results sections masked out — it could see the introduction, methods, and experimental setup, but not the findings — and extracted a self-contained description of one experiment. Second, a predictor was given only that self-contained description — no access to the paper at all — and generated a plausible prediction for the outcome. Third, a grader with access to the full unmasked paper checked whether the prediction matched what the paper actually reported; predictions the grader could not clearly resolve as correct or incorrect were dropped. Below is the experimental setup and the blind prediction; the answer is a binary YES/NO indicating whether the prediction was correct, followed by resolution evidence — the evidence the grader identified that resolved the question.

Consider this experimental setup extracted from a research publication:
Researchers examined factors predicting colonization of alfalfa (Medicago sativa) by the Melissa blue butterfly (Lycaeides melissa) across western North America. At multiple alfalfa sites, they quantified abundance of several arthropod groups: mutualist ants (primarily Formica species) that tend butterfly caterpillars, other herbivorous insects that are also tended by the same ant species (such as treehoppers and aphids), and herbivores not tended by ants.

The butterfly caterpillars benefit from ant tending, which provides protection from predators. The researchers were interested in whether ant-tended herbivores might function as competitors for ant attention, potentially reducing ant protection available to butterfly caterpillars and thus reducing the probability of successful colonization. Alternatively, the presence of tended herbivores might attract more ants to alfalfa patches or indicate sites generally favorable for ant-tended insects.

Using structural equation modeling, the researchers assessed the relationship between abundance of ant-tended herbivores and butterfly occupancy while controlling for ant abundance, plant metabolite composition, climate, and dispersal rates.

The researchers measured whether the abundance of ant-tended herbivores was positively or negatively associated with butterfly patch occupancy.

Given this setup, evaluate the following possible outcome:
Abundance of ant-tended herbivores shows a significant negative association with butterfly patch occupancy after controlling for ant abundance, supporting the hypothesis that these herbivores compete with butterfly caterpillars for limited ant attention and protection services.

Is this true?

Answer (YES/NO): YES